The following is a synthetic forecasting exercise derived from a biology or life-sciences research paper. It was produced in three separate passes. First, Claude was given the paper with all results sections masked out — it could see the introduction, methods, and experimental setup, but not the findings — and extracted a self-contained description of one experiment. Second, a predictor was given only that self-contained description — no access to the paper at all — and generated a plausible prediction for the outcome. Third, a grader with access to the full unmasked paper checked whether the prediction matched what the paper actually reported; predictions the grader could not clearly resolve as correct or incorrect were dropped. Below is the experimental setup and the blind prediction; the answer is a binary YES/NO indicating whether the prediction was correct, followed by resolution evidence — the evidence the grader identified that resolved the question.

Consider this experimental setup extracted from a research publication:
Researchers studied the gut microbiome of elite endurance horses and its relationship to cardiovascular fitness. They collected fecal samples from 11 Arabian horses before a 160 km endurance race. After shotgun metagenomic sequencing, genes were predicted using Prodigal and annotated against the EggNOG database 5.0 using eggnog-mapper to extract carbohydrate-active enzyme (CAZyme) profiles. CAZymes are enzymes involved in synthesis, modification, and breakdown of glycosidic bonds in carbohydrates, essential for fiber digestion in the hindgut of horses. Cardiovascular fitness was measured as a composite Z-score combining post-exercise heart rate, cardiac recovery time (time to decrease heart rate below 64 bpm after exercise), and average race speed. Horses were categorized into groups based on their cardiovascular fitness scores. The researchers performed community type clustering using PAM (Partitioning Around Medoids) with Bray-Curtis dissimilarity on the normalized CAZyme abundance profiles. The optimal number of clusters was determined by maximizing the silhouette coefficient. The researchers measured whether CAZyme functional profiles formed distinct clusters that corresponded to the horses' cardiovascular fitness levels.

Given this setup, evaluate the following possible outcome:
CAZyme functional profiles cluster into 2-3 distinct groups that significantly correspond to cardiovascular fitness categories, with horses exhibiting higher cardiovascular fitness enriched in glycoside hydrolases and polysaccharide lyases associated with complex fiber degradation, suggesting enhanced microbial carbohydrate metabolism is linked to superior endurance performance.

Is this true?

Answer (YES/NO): NO